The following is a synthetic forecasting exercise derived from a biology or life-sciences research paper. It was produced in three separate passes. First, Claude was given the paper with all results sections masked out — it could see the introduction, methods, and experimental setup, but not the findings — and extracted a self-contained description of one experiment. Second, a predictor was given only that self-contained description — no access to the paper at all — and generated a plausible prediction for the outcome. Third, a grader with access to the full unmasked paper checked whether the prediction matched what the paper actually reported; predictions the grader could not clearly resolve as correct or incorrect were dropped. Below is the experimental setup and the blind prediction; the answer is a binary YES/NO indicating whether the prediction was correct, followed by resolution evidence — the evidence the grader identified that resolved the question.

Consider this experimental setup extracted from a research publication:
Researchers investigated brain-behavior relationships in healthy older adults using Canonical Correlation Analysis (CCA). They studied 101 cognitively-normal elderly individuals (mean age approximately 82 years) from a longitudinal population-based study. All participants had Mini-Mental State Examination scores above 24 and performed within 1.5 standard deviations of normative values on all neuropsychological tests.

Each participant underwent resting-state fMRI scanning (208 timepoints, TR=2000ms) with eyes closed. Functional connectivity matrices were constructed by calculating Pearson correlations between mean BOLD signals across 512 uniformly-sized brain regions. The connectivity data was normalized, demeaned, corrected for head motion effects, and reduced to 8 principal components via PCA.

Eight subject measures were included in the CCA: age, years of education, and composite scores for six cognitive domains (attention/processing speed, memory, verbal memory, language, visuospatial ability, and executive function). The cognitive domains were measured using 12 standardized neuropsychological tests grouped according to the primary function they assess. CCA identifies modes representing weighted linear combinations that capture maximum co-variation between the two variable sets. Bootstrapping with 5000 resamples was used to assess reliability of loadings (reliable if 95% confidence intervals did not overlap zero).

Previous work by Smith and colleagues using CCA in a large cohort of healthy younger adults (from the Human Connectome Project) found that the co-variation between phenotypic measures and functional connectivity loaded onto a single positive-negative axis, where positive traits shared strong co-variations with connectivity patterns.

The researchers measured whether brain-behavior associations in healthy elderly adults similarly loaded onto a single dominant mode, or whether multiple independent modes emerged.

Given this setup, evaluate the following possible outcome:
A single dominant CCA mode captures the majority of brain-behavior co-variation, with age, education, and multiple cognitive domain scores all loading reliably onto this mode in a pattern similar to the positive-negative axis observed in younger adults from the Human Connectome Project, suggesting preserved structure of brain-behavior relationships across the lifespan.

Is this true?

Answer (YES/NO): NO